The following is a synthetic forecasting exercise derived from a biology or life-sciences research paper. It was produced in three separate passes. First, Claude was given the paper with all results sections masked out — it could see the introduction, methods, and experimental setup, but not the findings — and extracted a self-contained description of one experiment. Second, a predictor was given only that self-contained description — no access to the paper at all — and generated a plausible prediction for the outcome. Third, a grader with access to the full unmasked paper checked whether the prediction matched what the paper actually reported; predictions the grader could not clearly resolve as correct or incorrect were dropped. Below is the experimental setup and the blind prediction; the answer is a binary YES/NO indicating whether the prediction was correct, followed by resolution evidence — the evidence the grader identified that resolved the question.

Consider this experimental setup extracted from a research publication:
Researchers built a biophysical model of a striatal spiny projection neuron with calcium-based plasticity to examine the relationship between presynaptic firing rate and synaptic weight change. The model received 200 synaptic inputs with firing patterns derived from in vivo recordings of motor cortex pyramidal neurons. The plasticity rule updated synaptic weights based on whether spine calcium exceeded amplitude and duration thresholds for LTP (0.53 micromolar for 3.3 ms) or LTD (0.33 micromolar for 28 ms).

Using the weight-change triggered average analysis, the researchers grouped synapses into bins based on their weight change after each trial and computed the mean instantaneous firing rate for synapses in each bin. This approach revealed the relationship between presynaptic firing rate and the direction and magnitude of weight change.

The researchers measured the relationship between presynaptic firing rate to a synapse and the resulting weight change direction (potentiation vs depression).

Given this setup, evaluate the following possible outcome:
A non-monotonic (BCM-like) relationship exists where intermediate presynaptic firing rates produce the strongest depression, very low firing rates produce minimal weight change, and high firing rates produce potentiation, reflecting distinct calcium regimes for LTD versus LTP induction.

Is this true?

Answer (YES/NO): YES